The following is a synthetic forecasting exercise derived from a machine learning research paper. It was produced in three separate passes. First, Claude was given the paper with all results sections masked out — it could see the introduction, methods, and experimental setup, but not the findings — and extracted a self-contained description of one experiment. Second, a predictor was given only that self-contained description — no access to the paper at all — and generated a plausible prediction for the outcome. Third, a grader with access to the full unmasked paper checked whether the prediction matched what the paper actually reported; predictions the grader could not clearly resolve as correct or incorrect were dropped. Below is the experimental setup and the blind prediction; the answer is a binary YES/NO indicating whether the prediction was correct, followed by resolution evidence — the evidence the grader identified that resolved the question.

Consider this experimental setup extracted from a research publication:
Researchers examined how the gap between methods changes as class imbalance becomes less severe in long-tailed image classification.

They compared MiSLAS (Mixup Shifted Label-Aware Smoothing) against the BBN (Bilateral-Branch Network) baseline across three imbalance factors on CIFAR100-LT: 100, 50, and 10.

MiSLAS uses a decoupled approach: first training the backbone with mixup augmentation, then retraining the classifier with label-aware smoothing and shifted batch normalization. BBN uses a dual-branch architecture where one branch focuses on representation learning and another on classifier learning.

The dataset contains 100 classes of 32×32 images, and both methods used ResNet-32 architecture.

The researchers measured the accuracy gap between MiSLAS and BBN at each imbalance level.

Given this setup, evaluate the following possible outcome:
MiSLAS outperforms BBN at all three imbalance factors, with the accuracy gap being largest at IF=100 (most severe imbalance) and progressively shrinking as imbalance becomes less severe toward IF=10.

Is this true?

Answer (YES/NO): NO